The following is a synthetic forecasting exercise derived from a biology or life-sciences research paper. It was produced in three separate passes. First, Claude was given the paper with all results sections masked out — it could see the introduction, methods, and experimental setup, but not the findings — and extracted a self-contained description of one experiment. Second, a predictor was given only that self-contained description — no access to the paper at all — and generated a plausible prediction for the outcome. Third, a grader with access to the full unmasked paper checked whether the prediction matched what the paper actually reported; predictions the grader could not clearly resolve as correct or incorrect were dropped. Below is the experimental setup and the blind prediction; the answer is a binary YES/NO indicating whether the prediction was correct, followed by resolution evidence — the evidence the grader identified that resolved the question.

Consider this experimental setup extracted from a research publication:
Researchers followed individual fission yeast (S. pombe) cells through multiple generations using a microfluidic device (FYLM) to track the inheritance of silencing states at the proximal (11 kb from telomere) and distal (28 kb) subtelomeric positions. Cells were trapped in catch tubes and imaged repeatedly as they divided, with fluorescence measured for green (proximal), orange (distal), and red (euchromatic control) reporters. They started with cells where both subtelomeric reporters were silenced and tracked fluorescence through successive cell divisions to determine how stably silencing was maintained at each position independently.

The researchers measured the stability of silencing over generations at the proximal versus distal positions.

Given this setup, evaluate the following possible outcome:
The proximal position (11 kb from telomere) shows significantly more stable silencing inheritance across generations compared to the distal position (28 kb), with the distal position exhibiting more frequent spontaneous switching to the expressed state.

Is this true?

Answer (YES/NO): YES